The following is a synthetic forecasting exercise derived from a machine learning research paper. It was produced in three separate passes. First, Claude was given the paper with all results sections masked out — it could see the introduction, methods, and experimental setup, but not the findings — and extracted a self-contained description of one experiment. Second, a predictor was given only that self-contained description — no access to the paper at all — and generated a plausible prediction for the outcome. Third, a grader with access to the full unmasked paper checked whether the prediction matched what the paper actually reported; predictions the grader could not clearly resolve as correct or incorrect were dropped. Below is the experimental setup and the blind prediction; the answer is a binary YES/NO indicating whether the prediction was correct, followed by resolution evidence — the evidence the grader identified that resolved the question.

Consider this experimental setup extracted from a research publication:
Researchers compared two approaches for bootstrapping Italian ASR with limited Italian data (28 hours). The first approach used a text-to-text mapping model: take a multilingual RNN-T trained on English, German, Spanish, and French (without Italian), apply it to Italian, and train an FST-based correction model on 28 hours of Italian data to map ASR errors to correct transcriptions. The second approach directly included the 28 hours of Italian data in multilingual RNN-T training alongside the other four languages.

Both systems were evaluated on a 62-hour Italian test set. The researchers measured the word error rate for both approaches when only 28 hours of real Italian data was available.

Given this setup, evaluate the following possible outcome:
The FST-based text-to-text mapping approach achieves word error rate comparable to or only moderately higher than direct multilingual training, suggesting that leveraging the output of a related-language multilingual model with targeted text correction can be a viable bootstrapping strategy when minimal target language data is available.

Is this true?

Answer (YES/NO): NO